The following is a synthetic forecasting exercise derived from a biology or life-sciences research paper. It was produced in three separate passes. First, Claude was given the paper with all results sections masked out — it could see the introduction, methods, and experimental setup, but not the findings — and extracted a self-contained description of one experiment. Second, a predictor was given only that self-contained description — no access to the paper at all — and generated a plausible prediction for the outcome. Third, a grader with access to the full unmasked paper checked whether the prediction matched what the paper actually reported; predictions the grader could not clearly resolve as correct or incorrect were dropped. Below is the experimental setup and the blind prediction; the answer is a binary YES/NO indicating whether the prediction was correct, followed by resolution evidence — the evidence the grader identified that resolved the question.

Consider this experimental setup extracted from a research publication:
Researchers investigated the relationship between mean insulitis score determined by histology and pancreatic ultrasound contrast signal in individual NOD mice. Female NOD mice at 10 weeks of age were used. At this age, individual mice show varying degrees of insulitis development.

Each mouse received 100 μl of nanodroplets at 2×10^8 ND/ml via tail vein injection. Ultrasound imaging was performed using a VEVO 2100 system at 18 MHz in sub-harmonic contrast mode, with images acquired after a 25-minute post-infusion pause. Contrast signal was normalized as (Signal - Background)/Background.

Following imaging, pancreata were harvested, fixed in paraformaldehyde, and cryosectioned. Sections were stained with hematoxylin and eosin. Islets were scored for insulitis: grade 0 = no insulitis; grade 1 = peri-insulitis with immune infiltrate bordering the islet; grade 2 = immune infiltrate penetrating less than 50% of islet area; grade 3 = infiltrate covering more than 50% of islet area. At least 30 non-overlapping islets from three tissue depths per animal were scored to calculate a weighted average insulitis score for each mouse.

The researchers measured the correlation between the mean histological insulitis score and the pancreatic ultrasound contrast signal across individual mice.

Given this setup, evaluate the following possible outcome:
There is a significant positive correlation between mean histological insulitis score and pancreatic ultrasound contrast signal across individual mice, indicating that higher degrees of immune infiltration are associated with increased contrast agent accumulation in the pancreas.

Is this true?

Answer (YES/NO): YES